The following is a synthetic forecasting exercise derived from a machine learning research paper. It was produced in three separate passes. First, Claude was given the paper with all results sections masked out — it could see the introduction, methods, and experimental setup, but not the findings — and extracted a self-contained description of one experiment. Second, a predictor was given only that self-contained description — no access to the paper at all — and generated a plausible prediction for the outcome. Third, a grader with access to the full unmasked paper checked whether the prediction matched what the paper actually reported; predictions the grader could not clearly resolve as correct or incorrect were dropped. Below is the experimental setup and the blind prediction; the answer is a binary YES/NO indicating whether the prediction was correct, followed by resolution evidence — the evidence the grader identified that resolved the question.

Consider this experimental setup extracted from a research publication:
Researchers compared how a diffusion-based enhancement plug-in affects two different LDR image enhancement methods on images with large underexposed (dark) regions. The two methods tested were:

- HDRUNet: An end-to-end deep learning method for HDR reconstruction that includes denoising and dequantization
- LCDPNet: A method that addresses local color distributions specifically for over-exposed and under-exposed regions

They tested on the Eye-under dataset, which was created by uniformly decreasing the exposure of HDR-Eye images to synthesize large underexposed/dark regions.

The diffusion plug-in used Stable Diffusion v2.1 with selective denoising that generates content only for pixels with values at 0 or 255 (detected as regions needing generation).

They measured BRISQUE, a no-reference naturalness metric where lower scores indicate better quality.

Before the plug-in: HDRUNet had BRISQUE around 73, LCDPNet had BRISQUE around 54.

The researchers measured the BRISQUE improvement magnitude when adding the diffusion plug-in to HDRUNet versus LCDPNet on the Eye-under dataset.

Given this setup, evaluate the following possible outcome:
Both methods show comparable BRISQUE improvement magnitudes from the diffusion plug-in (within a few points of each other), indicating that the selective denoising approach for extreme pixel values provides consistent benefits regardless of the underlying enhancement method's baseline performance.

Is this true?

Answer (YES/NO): NO